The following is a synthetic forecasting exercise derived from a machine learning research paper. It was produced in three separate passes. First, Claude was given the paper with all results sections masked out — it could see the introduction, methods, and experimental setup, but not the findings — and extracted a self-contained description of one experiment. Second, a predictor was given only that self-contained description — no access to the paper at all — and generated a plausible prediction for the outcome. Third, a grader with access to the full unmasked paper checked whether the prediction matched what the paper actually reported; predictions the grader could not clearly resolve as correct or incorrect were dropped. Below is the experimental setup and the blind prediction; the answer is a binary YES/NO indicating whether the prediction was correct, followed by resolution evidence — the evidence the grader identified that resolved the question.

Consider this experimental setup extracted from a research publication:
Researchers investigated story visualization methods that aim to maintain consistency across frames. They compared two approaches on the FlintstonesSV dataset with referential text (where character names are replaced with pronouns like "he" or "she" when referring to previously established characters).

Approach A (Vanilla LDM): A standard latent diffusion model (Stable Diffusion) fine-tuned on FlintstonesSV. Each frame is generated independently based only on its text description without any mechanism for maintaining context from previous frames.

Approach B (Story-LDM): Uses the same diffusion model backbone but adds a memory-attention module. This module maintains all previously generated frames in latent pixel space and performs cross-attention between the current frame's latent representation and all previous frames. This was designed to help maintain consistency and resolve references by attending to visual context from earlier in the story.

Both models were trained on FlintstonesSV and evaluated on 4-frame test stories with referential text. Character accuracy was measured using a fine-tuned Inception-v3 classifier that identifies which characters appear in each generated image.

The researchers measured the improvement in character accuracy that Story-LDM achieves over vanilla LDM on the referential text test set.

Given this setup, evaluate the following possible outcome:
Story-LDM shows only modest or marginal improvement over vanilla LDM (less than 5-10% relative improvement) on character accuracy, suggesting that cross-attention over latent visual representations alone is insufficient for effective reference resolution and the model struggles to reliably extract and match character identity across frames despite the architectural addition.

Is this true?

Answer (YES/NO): YES